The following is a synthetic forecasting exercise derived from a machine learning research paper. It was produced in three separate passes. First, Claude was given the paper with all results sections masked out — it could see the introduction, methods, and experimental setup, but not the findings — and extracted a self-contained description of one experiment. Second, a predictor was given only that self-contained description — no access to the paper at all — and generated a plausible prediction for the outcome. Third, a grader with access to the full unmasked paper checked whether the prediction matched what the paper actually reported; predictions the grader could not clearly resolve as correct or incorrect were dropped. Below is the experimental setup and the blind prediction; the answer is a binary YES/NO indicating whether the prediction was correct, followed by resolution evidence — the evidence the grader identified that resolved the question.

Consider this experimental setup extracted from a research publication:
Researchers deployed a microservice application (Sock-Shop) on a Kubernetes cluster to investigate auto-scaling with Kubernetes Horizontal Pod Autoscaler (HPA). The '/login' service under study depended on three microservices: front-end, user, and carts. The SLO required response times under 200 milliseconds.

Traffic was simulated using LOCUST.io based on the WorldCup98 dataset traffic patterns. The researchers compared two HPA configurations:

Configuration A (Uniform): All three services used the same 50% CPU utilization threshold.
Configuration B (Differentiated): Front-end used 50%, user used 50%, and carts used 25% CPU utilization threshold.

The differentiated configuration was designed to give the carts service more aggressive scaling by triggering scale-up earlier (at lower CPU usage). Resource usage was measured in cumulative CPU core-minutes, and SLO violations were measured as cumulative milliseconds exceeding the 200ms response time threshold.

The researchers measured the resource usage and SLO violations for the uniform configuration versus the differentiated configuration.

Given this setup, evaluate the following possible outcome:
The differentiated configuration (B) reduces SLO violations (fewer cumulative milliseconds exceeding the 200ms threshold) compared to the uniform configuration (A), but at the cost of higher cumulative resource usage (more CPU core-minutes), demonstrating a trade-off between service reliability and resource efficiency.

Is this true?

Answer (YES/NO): YES